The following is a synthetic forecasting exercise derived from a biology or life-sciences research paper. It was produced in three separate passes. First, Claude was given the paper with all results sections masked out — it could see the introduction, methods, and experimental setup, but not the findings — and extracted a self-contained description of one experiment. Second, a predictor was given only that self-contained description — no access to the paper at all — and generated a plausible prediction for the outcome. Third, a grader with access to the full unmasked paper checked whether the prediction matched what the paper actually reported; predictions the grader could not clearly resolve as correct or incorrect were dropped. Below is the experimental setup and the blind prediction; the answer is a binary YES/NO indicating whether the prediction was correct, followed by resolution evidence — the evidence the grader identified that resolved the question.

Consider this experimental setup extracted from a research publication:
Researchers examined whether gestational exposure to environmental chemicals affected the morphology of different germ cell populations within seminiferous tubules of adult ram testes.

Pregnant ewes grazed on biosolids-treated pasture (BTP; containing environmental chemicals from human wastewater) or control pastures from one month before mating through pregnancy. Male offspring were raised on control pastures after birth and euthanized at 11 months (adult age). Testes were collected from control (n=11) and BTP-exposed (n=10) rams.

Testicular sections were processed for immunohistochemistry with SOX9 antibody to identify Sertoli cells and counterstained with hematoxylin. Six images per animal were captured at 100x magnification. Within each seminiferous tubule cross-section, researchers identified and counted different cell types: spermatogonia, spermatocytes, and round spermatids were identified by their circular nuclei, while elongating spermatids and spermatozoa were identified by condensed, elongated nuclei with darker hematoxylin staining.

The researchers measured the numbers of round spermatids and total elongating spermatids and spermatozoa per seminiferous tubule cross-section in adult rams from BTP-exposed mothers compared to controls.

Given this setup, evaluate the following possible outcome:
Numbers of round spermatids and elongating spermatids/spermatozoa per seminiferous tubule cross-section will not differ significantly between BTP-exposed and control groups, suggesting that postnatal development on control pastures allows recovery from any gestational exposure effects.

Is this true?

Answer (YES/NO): YES